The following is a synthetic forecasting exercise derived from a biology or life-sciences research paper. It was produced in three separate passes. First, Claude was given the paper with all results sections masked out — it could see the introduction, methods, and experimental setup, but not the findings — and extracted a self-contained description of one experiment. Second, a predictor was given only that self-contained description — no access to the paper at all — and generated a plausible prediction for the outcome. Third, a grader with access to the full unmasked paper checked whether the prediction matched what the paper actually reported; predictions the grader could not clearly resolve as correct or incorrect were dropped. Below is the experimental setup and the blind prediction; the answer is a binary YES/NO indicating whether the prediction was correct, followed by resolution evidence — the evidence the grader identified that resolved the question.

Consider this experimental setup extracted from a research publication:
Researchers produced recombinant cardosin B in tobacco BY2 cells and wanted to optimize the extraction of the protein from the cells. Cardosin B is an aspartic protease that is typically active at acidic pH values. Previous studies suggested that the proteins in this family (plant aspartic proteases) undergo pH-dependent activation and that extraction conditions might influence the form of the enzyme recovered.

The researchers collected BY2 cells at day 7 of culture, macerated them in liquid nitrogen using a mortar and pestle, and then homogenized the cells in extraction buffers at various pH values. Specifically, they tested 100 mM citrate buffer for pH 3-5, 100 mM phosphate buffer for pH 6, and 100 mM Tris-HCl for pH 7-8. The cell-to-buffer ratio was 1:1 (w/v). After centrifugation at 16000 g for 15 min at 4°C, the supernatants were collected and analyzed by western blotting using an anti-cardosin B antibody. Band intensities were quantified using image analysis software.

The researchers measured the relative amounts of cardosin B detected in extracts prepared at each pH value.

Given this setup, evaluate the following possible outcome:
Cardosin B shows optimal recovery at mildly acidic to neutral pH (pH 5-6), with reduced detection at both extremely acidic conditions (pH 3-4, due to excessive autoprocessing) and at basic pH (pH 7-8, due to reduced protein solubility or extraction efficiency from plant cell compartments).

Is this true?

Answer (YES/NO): NO